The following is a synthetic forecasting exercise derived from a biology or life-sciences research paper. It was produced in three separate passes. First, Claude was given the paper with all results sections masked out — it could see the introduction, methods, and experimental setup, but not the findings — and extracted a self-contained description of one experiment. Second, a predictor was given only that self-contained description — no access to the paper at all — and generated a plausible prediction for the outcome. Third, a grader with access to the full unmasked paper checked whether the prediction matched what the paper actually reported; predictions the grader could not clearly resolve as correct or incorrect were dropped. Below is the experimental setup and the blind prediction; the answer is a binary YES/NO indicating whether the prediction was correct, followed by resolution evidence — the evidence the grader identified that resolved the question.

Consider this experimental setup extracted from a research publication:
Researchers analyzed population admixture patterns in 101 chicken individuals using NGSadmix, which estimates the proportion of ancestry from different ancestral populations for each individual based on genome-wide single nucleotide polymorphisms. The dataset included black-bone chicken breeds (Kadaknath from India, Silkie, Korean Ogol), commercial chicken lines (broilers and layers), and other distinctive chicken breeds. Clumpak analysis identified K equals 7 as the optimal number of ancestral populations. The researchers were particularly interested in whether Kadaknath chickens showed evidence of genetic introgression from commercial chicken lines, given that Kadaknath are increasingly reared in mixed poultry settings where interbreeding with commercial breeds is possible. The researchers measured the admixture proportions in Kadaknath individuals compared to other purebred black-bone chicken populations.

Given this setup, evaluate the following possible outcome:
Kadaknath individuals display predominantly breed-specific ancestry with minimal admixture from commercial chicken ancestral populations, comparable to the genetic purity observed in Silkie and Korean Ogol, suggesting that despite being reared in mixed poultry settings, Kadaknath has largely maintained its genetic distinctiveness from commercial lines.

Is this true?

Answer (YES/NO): NO